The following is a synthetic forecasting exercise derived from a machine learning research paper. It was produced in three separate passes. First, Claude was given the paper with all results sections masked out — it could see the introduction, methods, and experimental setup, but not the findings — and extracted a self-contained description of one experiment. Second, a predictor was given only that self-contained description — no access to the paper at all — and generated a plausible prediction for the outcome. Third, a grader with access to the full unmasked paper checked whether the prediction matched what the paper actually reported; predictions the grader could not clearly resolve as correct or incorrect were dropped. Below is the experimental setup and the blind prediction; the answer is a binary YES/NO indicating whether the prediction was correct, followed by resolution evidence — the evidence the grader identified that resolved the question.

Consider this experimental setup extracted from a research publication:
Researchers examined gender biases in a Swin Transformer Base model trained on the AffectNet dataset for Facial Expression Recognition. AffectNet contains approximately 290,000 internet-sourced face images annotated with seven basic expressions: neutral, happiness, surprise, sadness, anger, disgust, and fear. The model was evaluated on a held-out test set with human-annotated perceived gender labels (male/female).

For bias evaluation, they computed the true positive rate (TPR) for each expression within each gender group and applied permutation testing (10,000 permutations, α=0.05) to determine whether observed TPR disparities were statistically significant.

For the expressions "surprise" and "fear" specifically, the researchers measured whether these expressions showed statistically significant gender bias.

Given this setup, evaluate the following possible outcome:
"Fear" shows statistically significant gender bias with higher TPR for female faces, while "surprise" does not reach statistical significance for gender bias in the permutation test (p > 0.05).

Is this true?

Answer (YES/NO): NO